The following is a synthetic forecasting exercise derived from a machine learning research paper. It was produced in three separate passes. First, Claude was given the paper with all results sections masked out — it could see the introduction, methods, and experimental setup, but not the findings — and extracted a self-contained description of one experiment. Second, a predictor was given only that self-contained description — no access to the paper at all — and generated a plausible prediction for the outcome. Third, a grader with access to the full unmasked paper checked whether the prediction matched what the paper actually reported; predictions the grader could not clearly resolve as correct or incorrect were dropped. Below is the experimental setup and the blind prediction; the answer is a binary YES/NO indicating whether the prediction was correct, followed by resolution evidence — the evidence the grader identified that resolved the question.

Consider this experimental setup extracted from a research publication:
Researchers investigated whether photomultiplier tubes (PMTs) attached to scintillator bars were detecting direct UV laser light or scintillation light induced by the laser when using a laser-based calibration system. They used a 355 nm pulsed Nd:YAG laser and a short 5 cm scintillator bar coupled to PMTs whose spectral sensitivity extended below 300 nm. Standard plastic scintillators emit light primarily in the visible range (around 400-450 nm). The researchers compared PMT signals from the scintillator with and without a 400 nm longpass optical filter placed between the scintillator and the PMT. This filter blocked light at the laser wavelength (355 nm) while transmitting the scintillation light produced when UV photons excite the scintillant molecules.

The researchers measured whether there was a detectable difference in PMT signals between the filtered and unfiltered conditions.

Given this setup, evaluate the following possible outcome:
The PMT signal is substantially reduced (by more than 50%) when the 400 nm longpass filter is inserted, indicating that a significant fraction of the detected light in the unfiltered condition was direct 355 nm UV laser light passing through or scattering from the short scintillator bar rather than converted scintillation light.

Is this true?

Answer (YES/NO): NO